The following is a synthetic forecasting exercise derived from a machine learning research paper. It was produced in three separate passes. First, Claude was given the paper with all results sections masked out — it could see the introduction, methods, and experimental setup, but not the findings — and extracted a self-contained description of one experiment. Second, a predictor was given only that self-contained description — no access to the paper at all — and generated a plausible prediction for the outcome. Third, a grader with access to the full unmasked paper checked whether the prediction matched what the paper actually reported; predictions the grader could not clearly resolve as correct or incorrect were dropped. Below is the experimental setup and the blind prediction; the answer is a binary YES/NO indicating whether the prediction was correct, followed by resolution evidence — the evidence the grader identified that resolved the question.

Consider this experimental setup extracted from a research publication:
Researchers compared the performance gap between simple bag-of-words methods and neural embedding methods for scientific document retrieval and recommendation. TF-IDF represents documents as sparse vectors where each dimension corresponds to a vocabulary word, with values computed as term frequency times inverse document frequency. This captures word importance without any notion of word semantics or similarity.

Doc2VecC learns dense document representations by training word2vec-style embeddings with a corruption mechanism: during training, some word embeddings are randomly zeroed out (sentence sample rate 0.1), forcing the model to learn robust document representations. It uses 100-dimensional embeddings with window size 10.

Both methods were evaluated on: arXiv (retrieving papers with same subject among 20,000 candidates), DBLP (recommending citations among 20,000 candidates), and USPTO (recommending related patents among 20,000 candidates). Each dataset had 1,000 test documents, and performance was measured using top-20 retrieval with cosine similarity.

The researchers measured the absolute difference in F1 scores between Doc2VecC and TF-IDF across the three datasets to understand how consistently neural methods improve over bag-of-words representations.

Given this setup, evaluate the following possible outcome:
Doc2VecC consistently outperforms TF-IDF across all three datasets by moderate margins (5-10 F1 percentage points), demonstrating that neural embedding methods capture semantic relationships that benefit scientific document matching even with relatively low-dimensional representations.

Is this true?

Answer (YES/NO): NO